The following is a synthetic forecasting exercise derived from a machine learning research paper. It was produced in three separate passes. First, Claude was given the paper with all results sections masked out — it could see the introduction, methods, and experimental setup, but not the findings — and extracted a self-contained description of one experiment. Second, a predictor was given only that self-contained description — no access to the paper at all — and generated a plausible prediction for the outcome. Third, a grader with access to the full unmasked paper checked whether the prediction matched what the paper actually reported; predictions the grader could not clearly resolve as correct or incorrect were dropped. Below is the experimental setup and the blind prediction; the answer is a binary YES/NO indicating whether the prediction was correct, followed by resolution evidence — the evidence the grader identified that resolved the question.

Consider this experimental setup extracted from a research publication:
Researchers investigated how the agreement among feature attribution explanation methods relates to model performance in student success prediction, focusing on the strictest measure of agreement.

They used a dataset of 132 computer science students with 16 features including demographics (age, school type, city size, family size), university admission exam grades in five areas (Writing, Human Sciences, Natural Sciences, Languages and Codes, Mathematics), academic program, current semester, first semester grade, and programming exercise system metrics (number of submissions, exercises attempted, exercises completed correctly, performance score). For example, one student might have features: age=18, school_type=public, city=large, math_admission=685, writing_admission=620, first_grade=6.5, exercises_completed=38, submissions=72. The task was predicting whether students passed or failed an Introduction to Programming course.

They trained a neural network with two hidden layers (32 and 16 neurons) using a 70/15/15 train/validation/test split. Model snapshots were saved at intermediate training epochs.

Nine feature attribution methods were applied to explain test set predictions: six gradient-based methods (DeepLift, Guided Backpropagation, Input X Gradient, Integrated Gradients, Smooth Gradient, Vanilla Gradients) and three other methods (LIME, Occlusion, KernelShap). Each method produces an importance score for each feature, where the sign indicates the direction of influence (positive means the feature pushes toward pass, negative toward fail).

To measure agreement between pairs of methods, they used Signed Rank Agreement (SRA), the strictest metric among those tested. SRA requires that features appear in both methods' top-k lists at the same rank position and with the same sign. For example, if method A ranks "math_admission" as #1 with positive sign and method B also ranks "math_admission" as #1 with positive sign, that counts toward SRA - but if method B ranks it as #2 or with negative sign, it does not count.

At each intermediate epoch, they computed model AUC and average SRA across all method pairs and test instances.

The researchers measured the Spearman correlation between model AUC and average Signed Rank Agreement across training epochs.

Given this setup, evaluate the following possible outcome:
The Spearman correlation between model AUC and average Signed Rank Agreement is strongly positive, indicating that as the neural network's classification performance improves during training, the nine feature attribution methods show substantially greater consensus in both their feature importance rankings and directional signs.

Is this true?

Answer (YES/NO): YES